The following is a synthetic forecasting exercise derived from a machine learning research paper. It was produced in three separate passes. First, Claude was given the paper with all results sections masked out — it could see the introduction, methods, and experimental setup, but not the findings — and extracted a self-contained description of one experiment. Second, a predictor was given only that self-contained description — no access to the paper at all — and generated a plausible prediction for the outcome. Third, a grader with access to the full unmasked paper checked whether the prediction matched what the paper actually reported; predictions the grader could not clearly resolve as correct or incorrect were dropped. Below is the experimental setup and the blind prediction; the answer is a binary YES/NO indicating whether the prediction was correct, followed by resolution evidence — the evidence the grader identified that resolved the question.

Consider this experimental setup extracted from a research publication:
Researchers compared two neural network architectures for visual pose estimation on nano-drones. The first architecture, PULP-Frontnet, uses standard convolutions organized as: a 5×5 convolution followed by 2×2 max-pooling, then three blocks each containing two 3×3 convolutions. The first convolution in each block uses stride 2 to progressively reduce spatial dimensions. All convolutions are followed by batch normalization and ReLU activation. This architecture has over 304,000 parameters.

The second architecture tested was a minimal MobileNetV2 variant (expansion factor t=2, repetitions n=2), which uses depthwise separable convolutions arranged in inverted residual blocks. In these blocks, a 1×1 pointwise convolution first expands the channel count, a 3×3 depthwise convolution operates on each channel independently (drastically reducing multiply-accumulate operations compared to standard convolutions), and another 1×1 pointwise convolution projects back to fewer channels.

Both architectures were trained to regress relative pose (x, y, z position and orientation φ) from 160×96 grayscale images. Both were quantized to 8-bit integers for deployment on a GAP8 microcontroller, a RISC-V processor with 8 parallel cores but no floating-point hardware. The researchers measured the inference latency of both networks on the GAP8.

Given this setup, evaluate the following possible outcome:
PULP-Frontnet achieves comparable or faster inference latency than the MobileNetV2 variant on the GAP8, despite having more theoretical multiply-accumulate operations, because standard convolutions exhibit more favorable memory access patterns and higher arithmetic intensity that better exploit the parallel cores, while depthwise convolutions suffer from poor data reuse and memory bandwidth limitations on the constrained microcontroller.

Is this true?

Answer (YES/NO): NO